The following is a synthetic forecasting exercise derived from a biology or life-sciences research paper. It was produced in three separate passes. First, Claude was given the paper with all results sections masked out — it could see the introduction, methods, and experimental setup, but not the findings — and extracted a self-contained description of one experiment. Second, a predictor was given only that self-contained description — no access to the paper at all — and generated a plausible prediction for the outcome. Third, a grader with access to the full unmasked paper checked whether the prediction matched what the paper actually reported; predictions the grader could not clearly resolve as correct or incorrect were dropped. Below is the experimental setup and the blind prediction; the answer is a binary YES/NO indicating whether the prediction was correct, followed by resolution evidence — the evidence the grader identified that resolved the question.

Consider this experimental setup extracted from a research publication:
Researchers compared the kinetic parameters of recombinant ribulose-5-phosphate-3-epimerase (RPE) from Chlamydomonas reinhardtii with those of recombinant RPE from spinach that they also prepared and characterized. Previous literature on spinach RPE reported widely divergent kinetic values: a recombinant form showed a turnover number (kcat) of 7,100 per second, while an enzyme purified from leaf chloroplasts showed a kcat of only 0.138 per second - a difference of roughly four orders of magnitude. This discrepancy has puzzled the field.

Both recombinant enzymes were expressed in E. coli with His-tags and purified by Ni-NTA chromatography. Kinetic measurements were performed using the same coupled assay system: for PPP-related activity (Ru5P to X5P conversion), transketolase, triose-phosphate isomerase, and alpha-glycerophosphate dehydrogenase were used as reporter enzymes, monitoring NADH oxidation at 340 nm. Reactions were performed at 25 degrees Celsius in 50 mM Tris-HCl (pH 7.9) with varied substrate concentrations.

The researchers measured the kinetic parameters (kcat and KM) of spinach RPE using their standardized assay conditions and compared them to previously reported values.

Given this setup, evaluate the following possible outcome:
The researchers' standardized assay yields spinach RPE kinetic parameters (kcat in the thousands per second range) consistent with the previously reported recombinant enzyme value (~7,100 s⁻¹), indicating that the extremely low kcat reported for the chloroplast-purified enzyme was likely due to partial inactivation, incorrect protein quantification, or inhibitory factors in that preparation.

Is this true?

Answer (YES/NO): NO